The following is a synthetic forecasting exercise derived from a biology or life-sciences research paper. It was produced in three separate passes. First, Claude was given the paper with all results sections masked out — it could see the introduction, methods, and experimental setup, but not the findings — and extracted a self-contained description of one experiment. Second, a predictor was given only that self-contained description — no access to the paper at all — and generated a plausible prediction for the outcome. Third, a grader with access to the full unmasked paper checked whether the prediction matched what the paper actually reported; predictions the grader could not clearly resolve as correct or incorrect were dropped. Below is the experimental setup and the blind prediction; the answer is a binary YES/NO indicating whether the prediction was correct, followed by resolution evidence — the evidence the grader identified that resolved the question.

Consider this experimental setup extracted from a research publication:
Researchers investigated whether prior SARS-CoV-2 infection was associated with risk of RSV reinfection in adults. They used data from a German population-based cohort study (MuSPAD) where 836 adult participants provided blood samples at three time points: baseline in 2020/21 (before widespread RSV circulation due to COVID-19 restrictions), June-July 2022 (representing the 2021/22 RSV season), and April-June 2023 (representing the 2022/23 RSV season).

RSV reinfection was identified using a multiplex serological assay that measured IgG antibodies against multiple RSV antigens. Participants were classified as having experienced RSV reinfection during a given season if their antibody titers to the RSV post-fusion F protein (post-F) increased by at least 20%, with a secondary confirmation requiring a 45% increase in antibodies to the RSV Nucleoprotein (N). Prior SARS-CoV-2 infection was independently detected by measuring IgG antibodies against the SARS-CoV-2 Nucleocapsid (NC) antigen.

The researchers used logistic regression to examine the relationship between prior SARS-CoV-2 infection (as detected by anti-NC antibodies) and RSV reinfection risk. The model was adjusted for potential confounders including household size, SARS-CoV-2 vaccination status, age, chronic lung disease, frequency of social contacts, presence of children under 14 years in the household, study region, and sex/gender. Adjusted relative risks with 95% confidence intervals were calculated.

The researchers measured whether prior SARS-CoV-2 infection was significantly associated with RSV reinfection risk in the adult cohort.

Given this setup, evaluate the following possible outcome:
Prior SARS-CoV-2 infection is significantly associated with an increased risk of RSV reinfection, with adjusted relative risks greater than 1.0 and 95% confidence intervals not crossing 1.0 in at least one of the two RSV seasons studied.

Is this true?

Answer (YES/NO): NO